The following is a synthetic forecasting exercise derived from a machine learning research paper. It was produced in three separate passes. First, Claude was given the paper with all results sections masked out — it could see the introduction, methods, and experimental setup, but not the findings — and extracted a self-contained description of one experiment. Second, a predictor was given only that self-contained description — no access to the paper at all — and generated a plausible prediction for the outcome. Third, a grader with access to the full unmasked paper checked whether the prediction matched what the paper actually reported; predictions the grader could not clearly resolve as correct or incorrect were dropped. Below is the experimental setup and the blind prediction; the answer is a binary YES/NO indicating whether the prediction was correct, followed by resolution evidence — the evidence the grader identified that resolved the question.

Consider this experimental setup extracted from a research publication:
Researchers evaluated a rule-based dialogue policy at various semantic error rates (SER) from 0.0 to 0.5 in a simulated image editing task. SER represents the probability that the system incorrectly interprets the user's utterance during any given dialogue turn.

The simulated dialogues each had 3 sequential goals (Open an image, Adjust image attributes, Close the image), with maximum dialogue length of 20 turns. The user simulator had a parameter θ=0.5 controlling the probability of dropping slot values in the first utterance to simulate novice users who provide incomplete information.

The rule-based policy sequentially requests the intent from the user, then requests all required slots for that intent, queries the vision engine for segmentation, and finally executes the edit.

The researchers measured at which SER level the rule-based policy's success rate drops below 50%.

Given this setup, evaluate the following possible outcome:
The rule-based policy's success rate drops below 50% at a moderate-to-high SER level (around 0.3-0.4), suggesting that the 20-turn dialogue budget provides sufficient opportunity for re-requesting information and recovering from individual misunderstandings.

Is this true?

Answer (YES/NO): NO